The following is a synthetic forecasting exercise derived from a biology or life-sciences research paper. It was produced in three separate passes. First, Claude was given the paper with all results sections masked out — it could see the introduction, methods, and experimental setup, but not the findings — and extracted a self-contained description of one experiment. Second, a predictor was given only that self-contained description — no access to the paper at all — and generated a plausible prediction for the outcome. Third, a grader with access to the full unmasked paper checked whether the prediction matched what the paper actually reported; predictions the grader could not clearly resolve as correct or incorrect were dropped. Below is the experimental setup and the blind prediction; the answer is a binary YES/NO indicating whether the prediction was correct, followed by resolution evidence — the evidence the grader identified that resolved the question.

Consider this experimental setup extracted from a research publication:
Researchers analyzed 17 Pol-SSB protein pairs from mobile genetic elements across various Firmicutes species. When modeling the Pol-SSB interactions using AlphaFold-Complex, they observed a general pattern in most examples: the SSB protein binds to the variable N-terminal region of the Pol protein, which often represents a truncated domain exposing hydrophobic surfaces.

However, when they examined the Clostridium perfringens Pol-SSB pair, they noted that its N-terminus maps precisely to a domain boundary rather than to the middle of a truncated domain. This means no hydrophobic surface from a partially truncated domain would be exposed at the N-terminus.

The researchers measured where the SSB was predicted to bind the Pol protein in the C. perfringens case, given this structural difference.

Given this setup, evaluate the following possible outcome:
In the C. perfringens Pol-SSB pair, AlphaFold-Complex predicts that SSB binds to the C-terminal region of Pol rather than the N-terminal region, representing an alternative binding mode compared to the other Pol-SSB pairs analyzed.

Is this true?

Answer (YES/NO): NO